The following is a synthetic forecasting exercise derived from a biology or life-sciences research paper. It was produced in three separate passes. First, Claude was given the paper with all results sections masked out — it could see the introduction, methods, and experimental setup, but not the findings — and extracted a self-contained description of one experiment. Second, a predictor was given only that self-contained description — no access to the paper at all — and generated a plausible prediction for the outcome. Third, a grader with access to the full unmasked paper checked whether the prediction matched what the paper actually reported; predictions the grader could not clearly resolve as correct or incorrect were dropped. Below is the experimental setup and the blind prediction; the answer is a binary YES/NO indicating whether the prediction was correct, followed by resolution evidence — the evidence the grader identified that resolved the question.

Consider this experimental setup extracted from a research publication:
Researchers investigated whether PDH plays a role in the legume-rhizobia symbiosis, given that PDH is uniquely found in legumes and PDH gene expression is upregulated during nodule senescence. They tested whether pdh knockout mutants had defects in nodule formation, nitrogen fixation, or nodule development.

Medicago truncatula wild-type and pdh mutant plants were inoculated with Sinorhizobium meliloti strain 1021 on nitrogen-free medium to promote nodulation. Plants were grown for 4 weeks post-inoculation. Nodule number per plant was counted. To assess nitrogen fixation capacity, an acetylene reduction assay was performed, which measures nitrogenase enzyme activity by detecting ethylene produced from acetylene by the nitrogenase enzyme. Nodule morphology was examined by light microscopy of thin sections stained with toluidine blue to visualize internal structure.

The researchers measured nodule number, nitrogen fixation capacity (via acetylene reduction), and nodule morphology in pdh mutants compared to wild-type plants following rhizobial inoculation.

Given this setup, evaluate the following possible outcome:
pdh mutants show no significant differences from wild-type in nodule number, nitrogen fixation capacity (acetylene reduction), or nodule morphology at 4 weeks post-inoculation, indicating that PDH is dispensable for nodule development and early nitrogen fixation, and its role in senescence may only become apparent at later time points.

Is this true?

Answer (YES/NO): YES